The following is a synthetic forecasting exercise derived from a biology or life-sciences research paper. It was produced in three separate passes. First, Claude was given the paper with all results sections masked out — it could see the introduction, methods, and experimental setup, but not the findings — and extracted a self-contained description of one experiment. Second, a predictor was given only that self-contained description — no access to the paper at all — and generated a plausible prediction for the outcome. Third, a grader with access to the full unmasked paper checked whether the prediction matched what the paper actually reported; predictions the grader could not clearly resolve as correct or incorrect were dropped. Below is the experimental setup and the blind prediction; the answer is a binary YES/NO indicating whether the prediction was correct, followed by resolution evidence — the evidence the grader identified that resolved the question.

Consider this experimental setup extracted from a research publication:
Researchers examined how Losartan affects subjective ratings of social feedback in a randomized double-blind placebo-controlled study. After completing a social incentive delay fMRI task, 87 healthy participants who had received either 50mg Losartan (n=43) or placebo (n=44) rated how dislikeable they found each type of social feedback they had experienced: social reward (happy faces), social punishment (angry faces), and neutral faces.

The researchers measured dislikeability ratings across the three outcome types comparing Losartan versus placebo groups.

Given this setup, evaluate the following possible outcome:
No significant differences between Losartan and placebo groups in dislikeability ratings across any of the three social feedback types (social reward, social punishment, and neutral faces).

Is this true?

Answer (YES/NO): NO